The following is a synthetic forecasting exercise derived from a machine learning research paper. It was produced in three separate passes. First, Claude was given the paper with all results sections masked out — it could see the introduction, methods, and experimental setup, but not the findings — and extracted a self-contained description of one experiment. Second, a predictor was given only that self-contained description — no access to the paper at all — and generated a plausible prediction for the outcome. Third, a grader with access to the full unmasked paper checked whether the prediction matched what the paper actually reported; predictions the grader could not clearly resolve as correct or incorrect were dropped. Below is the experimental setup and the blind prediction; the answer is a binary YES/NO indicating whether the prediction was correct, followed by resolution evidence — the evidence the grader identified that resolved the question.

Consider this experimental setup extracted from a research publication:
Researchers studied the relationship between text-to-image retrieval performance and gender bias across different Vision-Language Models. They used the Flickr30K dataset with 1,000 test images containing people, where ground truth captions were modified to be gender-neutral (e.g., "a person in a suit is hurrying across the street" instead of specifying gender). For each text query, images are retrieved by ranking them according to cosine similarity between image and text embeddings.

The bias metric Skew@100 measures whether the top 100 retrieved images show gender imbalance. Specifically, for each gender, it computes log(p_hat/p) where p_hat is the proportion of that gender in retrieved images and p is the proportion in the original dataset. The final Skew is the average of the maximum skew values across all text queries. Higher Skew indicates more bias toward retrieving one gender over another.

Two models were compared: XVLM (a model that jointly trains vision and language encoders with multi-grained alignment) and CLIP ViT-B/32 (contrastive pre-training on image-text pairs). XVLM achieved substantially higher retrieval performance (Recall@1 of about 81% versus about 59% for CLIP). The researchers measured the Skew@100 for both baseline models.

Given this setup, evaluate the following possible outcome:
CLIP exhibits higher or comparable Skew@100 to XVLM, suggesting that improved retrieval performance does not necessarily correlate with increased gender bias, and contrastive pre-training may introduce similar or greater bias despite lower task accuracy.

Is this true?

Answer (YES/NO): NO